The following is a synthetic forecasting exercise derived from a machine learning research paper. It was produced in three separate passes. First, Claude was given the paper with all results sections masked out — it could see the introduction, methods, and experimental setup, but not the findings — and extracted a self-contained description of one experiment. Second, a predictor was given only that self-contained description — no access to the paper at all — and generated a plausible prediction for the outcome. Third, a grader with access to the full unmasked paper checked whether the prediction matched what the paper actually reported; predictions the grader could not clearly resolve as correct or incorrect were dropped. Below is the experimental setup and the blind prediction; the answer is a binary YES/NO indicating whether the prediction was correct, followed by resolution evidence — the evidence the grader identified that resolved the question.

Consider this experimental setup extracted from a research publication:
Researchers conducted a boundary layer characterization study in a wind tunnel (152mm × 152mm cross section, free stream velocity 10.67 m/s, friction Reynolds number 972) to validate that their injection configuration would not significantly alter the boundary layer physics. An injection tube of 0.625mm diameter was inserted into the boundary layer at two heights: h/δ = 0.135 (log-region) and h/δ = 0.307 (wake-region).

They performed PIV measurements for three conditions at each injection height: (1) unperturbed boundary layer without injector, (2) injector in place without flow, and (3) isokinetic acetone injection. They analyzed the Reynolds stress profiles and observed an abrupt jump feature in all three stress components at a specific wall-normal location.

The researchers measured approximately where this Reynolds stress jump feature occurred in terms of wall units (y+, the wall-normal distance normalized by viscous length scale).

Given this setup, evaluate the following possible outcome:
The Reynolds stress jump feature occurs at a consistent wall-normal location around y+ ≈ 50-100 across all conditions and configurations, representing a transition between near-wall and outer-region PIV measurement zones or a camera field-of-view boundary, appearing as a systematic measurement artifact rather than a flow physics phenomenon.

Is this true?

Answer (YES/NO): NO